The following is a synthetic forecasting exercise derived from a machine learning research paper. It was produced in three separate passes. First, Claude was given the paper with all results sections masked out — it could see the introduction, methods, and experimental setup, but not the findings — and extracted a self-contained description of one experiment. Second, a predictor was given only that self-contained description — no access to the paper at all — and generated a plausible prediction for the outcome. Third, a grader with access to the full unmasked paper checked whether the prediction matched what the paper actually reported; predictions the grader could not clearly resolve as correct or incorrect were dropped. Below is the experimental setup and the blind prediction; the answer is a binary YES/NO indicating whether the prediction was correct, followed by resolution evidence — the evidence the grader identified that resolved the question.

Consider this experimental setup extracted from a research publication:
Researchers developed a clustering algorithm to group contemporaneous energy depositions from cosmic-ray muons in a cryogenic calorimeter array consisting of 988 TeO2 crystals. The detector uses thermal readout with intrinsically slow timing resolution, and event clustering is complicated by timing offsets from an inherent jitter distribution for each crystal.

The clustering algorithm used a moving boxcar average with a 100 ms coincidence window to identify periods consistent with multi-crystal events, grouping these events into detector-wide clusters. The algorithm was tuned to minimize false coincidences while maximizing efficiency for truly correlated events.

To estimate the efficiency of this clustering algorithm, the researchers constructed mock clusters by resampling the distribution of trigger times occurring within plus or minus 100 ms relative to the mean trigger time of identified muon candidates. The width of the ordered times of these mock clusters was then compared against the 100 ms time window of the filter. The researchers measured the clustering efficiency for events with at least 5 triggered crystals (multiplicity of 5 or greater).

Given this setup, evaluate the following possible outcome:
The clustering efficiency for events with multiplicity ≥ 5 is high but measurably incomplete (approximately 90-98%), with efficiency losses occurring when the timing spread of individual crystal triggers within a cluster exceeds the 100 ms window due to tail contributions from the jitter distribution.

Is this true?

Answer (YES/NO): NO